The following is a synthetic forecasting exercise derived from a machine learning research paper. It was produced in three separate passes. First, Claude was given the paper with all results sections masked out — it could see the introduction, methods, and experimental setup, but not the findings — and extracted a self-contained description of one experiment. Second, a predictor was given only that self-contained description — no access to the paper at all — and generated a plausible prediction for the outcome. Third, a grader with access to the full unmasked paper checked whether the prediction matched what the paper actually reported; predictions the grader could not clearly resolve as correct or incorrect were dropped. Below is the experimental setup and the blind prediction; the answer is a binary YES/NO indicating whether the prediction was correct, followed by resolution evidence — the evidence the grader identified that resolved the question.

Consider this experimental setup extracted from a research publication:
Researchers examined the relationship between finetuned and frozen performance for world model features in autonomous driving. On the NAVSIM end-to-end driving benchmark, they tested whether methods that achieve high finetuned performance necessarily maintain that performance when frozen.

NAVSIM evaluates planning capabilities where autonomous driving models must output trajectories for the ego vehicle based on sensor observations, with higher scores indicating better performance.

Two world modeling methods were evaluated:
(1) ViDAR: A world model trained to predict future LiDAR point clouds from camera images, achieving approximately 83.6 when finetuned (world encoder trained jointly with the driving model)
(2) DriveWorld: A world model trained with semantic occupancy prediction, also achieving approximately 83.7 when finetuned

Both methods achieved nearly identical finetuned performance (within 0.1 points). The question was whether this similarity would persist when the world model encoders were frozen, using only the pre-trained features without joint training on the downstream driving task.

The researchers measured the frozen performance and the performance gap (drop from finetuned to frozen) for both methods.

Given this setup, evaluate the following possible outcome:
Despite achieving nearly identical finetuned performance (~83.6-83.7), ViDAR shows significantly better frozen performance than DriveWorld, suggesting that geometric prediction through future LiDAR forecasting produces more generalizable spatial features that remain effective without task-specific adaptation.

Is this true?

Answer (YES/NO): NO